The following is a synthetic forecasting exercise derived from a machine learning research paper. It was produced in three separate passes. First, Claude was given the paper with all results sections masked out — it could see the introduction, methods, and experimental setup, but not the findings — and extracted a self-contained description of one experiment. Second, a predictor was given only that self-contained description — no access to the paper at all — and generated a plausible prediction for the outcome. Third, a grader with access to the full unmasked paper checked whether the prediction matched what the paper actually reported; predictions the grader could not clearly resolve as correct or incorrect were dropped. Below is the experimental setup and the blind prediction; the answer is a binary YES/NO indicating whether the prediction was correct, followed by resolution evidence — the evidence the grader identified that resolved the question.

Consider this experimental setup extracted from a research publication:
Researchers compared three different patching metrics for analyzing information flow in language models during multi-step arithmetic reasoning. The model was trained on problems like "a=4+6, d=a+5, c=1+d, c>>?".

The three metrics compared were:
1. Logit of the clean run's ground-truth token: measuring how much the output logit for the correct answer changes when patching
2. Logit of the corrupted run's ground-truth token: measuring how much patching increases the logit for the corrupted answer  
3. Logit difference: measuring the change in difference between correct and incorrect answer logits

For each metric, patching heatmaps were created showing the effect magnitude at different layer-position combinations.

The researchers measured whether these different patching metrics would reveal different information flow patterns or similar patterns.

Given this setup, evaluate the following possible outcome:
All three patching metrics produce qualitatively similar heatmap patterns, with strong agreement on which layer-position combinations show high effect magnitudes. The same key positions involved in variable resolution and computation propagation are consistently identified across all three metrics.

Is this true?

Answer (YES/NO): YES